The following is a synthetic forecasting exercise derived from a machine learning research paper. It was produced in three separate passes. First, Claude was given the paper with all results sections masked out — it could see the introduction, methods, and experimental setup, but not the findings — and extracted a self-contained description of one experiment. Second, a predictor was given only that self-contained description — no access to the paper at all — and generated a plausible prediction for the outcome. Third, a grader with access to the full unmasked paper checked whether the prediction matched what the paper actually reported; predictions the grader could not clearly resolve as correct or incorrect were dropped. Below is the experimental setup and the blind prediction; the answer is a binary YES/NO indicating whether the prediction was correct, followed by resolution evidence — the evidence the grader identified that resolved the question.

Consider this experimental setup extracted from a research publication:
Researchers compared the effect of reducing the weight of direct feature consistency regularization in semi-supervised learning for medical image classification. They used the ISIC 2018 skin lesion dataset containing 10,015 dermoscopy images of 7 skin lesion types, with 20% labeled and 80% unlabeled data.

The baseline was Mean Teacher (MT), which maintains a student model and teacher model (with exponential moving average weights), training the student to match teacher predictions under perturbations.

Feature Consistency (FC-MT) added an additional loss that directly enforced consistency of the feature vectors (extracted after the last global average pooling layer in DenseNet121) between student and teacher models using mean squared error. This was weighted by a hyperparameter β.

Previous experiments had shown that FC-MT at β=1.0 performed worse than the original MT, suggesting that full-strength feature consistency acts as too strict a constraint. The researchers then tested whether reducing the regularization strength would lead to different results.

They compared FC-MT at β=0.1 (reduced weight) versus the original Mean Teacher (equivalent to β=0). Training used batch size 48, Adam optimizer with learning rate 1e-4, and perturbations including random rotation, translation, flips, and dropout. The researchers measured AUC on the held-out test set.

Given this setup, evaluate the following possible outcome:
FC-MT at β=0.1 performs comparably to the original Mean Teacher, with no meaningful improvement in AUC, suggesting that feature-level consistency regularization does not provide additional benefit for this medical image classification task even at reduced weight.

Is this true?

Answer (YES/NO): NO